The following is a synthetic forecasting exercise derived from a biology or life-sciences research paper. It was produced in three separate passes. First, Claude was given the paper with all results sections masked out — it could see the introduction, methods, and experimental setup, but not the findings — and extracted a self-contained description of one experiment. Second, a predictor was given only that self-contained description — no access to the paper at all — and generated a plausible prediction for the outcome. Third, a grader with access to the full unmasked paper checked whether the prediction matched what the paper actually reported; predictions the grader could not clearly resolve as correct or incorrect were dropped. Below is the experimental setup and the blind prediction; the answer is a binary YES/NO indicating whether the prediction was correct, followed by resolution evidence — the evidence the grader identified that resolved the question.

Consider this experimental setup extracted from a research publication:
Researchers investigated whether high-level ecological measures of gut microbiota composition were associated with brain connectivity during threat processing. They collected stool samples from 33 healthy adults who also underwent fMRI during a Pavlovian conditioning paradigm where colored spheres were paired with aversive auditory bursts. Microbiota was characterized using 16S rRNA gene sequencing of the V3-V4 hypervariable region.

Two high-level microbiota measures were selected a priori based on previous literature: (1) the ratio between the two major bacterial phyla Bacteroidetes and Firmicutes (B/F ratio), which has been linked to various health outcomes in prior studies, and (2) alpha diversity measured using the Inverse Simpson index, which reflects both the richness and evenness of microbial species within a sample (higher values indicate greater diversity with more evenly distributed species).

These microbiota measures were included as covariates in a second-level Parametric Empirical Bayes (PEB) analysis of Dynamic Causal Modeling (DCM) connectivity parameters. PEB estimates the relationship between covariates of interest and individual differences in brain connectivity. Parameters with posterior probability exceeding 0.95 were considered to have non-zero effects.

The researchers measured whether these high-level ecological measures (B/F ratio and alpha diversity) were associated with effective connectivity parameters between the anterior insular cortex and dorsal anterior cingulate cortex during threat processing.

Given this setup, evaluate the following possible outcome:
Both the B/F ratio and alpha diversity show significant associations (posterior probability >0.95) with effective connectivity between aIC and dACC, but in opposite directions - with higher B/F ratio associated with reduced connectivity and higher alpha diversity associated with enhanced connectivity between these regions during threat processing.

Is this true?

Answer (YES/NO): NO